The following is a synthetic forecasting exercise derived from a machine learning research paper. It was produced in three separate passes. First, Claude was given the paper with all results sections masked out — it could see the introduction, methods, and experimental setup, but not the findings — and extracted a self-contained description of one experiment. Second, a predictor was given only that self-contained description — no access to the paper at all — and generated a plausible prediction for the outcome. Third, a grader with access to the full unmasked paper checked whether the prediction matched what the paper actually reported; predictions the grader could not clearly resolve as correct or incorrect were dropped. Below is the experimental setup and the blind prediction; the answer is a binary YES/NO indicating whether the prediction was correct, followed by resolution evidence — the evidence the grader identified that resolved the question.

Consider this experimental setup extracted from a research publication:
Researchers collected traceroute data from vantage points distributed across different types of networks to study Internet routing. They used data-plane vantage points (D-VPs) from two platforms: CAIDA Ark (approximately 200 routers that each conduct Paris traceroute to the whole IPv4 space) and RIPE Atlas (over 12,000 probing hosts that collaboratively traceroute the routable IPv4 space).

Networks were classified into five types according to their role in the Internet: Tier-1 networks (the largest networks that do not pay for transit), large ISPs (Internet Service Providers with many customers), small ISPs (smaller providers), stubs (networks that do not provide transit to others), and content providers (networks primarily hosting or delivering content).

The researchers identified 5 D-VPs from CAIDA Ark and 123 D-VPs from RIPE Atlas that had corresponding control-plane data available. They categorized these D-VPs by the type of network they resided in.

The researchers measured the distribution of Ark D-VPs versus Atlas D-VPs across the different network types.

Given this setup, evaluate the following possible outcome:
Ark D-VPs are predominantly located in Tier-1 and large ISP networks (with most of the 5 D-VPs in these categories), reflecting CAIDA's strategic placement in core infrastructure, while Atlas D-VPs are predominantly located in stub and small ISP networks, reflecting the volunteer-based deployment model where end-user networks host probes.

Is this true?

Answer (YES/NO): NO